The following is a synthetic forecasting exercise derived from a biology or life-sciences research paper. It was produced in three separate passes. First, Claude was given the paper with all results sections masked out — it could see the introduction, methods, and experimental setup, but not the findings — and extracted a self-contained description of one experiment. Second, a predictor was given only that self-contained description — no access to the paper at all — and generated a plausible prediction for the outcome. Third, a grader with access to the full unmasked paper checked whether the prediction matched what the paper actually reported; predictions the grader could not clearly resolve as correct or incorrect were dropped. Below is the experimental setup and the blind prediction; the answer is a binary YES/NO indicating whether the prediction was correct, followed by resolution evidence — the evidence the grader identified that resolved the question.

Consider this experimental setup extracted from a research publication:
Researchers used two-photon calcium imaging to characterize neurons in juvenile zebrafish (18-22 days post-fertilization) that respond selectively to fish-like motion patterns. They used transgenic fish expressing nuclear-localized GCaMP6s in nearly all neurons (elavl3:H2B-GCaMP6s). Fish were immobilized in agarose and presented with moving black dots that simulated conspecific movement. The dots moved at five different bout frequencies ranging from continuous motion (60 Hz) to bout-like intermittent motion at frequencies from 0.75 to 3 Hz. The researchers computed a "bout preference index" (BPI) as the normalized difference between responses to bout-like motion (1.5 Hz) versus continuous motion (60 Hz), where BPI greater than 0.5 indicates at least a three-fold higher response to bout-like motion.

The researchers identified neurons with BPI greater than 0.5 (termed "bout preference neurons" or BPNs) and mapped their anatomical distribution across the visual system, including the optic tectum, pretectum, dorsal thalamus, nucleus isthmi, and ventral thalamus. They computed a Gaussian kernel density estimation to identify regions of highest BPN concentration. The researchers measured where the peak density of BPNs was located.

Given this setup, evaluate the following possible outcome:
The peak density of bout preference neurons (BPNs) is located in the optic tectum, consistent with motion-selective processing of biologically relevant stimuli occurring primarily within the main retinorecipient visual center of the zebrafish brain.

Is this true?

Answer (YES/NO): NO